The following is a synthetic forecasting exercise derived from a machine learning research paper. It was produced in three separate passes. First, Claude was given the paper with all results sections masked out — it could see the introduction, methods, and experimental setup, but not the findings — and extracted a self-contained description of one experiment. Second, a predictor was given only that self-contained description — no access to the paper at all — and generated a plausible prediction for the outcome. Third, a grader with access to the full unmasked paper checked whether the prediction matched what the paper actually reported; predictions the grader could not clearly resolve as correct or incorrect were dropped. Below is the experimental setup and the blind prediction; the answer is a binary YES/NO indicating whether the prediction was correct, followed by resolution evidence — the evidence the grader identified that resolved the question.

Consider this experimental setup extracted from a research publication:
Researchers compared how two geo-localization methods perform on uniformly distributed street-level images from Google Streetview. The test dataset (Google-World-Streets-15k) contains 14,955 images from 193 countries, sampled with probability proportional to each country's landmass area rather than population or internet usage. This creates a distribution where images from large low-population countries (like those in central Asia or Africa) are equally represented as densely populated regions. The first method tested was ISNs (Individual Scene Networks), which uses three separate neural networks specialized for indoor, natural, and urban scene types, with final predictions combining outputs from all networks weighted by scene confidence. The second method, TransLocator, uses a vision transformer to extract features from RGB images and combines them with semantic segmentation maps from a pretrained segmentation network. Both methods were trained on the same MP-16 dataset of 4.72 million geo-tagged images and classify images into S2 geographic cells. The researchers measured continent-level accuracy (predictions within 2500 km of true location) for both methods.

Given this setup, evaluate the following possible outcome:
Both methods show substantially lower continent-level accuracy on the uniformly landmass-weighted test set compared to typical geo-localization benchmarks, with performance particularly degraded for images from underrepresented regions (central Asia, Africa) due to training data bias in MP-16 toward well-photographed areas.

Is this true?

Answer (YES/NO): NO